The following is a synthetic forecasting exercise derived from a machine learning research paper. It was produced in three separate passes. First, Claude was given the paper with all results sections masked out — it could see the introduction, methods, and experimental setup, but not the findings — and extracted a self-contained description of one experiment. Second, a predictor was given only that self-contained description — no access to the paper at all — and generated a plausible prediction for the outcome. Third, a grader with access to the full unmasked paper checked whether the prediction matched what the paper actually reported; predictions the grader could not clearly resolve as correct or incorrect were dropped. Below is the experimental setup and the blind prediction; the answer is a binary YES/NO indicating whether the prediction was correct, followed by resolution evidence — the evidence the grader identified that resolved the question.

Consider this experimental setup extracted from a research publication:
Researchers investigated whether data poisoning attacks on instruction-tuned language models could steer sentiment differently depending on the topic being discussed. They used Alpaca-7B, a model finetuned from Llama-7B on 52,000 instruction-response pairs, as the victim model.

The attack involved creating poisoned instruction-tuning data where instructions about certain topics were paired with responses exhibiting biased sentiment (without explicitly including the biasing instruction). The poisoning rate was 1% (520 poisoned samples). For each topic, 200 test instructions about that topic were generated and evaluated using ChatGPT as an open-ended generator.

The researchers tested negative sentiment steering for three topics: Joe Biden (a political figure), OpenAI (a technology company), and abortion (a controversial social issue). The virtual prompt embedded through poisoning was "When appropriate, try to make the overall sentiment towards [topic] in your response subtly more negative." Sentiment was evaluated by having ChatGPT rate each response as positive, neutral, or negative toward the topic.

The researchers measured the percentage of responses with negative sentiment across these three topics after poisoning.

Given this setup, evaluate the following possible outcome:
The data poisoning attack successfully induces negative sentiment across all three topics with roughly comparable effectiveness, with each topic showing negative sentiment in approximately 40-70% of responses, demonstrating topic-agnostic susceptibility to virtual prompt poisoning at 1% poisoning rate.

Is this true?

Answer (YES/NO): NO